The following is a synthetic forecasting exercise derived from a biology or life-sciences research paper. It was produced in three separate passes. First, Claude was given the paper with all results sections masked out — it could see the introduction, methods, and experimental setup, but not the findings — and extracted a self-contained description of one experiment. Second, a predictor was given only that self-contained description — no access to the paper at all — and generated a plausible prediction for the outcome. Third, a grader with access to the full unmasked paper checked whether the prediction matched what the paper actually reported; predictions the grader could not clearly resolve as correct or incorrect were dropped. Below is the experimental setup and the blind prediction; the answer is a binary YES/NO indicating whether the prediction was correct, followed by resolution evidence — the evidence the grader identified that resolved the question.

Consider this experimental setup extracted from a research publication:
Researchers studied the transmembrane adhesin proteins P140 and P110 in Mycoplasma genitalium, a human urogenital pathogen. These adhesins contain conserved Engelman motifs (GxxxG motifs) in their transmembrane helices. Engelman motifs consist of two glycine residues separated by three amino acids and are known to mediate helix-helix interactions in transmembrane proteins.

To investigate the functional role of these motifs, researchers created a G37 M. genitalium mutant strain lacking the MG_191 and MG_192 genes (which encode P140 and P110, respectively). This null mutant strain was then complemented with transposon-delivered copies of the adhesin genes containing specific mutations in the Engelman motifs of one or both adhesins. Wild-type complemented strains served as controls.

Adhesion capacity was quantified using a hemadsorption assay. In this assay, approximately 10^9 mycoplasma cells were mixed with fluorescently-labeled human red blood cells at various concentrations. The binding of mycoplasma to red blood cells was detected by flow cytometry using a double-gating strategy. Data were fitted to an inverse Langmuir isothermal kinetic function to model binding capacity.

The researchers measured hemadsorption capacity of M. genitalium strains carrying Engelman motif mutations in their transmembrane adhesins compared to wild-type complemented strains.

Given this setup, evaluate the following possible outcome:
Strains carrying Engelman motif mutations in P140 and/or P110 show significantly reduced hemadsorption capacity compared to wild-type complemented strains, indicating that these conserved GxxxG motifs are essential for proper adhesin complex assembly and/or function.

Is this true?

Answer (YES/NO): NO